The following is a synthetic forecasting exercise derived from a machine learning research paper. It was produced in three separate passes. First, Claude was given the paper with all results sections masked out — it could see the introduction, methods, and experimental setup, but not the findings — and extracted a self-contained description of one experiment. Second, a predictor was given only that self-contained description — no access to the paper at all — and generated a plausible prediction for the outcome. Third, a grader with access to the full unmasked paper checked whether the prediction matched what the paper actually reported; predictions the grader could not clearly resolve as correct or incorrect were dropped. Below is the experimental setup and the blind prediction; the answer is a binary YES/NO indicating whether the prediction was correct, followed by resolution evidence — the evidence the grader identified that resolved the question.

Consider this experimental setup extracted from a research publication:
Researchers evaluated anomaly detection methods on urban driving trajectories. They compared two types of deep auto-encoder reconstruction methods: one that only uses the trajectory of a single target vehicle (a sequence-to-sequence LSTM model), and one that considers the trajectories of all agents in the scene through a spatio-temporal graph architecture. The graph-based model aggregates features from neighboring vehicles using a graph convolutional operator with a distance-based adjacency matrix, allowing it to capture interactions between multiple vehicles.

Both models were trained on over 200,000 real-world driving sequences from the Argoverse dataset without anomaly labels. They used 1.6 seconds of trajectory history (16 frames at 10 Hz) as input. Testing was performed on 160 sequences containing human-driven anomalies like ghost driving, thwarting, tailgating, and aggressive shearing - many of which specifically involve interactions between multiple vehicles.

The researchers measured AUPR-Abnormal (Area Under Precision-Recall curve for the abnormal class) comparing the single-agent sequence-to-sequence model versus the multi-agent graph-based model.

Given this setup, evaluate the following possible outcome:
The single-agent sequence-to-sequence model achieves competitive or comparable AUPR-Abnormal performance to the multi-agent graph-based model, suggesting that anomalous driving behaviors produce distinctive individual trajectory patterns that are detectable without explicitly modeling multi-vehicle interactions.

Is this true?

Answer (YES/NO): YES